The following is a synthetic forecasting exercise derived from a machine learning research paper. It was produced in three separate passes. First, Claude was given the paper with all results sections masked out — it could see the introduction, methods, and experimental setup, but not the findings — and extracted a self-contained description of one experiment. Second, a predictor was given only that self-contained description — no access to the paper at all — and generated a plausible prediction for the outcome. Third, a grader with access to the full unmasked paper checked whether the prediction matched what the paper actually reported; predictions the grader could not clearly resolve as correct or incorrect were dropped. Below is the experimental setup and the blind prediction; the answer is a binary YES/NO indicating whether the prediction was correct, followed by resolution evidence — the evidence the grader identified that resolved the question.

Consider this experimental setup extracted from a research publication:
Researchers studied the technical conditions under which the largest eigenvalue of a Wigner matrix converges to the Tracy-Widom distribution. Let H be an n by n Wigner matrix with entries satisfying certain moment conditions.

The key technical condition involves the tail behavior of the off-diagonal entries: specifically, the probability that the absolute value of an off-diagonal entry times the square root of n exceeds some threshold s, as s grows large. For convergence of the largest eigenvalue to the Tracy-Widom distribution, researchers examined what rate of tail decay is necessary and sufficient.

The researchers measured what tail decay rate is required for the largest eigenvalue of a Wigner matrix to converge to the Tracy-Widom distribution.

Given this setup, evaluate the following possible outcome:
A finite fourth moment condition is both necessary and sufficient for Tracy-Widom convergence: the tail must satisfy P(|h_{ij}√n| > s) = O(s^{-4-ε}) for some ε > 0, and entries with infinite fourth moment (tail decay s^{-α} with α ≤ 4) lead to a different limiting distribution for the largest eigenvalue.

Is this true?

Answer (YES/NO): NO